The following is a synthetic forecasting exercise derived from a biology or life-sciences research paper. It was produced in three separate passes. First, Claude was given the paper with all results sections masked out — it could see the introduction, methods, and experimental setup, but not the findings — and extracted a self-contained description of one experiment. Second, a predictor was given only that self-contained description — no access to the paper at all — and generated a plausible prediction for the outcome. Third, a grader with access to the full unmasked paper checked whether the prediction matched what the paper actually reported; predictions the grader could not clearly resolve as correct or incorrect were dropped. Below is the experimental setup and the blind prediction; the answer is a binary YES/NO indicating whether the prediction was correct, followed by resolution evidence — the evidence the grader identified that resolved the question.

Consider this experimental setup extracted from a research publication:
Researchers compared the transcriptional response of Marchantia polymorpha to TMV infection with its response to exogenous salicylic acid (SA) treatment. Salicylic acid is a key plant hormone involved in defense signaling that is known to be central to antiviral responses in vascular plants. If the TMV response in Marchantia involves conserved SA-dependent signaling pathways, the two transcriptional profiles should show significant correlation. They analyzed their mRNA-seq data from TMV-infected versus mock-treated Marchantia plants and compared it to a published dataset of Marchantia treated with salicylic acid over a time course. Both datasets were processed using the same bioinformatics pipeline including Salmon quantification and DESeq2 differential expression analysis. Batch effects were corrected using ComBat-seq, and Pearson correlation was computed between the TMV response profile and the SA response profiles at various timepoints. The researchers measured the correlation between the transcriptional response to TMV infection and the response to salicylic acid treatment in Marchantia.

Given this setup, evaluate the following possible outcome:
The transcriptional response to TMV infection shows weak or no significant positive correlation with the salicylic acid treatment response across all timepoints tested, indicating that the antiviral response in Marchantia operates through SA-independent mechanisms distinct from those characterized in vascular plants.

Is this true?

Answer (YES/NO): NO